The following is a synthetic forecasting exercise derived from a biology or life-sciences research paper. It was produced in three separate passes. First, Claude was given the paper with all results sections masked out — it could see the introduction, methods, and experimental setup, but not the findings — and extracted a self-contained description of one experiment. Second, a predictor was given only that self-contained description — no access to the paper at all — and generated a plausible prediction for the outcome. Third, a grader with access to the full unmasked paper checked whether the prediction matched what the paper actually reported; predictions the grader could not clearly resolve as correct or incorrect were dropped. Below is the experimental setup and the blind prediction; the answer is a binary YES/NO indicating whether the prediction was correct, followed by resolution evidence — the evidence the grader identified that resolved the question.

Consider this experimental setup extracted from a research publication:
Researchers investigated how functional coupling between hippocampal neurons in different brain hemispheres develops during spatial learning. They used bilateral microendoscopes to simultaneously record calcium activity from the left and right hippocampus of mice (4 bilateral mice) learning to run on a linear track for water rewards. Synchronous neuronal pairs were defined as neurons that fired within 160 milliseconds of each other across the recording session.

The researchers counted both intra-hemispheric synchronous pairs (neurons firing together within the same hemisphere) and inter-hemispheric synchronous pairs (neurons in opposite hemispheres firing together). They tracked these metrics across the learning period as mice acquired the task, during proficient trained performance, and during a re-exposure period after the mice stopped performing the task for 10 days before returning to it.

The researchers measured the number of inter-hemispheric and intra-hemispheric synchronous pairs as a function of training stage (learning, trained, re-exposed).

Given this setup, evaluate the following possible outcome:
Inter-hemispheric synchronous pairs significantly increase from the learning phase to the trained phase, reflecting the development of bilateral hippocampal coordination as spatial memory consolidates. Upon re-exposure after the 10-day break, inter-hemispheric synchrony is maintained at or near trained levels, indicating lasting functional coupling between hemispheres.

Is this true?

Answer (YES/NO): NO